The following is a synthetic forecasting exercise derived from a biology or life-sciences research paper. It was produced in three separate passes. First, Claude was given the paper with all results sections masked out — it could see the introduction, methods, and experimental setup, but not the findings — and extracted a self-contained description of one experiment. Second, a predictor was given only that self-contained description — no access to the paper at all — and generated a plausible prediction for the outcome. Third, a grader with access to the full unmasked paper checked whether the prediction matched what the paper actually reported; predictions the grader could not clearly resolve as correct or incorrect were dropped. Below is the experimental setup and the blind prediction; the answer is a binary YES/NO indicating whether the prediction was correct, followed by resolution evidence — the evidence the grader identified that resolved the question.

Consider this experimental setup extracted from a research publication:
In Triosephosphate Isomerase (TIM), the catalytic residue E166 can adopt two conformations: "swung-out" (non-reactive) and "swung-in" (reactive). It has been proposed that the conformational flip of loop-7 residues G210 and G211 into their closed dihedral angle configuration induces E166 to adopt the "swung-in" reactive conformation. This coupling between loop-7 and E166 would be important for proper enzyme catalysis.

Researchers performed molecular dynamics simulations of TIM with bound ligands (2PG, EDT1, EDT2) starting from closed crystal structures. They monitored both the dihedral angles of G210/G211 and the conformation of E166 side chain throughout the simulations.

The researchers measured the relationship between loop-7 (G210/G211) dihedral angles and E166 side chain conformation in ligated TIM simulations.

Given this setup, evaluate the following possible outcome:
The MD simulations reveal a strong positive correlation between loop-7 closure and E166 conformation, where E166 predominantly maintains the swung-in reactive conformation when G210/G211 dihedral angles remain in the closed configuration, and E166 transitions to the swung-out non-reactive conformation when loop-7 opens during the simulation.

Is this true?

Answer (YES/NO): YES